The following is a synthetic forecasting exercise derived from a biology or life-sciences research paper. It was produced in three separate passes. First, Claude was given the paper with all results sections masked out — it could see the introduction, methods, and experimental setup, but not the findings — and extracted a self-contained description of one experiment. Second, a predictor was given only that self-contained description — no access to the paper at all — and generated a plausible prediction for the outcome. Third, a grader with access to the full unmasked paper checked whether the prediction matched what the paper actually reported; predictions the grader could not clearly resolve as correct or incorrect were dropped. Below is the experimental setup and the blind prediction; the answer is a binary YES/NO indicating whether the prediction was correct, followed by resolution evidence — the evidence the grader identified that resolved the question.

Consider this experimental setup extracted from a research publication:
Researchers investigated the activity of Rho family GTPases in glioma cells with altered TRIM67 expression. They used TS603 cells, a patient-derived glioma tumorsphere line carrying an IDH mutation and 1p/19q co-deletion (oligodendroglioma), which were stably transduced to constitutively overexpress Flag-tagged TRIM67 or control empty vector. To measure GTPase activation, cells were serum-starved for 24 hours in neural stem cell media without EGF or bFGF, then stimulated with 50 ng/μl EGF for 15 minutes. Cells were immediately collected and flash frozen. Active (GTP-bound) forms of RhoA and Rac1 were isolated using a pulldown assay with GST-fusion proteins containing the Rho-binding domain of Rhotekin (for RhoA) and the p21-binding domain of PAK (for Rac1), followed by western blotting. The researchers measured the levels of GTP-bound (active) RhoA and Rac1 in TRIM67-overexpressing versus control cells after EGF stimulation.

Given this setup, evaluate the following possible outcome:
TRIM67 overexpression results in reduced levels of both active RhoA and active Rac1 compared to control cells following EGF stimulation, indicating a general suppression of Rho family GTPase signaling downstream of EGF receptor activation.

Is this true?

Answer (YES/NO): NO